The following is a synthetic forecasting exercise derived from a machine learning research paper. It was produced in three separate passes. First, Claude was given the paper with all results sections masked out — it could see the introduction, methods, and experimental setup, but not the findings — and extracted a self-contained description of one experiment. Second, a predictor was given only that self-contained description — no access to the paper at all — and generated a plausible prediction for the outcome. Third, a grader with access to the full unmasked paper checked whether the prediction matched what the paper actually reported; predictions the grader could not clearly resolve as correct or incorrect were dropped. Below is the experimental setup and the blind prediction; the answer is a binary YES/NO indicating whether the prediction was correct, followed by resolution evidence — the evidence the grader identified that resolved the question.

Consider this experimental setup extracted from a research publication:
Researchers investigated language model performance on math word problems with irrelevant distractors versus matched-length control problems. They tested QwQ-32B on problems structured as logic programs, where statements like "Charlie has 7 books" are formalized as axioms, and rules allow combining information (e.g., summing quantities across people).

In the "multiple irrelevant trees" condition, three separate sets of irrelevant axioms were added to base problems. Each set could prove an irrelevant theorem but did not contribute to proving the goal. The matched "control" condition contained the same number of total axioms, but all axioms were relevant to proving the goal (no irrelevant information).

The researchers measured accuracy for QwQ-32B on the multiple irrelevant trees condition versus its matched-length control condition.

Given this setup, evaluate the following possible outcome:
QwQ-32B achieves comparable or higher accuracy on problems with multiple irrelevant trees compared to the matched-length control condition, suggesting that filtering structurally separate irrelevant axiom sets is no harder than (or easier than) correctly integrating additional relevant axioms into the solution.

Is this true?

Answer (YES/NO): NO